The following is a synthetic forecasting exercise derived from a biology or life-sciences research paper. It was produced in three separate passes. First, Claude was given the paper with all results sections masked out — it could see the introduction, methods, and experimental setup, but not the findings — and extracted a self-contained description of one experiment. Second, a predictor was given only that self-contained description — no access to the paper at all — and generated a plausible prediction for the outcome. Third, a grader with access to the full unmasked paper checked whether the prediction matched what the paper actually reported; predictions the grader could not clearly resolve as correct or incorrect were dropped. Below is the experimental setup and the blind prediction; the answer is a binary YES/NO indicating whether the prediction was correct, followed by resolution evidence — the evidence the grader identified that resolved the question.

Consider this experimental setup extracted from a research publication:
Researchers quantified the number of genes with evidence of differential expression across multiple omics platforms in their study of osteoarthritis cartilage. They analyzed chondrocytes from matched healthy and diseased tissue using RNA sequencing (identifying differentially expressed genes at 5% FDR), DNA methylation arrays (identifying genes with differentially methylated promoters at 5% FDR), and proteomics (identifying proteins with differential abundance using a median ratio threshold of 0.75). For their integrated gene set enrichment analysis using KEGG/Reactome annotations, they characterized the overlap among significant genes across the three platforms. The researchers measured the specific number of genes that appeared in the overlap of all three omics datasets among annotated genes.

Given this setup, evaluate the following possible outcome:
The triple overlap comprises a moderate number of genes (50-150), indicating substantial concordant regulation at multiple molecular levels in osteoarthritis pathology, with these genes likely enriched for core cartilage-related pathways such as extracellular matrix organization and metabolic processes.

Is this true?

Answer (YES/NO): NO